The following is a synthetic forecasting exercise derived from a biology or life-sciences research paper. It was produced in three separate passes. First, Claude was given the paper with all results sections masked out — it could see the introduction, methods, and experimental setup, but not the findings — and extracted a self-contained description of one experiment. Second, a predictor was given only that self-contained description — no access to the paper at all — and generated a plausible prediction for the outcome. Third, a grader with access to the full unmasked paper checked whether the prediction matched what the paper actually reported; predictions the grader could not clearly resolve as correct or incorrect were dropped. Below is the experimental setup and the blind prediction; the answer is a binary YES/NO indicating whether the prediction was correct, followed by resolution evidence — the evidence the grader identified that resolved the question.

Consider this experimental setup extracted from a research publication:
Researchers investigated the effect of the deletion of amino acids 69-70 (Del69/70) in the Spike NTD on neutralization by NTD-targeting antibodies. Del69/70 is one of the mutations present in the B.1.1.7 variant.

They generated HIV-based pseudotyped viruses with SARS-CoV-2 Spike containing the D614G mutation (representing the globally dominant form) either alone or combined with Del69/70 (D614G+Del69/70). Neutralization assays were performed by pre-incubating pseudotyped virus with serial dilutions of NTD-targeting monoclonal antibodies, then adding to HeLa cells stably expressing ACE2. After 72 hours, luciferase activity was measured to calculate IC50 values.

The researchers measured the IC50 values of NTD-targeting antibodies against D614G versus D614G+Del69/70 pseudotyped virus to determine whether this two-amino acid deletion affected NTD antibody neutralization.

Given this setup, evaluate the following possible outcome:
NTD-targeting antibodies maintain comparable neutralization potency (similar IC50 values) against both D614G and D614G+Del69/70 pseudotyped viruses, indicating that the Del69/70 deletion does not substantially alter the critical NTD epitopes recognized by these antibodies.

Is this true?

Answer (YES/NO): YES